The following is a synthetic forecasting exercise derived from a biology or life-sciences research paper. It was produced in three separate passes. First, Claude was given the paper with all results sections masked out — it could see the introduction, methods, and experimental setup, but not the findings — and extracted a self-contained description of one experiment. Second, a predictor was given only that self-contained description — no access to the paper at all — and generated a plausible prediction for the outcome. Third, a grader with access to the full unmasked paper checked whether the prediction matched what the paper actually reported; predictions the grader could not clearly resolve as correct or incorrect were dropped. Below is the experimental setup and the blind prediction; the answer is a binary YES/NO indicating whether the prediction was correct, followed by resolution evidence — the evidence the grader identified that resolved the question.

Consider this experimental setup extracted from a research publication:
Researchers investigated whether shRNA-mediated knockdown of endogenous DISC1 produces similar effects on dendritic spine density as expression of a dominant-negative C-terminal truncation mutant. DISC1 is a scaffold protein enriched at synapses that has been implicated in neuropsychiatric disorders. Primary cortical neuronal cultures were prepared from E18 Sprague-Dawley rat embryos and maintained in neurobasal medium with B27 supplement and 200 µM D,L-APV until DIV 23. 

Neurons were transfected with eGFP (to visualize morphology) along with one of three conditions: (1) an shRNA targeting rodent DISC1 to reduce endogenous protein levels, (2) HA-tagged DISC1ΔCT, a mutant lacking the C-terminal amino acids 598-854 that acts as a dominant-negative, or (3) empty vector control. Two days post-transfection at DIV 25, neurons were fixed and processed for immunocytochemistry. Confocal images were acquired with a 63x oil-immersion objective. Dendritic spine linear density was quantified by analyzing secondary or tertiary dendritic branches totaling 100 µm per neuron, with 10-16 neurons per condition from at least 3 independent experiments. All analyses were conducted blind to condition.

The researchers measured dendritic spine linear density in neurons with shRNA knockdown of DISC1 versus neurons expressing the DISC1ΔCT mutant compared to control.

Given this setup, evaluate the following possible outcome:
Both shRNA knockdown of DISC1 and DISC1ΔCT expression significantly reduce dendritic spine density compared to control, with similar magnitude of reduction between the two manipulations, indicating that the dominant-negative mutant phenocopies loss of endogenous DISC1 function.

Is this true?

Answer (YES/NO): NO